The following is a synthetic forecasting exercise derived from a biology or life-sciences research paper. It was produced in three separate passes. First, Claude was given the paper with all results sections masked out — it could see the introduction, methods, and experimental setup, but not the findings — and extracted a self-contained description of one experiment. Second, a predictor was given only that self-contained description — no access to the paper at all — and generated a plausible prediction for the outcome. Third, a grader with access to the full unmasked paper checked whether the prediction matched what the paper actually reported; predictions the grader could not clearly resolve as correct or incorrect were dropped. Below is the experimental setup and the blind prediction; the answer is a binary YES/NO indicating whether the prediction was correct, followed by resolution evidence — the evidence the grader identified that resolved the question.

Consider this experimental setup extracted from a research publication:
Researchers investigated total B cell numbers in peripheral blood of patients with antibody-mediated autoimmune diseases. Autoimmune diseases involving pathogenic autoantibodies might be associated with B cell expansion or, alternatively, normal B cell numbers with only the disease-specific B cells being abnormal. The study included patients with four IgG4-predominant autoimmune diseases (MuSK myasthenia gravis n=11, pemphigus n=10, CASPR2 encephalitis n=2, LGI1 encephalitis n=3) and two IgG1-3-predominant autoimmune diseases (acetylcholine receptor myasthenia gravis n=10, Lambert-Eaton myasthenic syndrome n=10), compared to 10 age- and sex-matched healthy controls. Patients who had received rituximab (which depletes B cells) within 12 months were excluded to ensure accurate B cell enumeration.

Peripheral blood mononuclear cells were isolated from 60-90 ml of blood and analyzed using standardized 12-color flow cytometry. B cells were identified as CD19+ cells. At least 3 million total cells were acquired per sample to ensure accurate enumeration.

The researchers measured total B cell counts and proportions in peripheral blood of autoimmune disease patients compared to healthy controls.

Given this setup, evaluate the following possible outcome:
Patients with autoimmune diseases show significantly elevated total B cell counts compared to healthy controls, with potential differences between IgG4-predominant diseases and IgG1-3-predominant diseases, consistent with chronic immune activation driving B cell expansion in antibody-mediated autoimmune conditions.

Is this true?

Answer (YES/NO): NO